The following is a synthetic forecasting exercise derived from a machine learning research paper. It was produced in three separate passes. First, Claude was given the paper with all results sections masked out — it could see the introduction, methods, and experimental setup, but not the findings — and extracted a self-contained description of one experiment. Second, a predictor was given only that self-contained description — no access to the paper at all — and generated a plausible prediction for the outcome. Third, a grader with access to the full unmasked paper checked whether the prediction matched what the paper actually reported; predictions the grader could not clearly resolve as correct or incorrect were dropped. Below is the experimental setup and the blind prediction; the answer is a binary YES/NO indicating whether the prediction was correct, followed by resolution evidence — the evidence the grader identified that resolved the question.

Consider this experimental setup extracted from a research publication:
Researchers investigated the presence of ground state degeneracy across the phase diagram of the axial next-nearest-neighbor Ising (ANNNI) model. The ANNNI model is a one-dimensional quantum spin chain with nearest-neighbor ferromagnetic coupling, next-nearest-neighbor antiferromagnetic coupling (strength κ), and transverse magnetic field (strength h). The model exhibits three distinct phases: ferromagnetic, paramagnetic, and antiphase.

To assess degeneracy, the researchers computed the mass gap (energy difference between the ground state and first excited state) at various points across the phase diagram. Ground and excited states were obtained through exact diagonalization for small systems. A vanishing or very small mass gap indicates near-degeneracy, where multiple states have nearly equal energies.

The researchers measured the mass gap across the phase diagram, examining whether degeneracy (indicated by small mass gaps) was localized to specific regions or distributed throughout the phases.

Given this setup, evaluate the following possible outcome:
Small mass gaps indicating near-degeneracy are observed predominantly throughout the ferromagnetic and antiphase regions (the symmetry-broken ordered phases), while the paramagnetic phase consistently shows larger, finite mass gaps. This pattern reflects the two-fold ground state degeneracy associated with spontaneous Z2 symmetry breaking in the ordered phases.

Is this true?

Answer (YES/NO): NO